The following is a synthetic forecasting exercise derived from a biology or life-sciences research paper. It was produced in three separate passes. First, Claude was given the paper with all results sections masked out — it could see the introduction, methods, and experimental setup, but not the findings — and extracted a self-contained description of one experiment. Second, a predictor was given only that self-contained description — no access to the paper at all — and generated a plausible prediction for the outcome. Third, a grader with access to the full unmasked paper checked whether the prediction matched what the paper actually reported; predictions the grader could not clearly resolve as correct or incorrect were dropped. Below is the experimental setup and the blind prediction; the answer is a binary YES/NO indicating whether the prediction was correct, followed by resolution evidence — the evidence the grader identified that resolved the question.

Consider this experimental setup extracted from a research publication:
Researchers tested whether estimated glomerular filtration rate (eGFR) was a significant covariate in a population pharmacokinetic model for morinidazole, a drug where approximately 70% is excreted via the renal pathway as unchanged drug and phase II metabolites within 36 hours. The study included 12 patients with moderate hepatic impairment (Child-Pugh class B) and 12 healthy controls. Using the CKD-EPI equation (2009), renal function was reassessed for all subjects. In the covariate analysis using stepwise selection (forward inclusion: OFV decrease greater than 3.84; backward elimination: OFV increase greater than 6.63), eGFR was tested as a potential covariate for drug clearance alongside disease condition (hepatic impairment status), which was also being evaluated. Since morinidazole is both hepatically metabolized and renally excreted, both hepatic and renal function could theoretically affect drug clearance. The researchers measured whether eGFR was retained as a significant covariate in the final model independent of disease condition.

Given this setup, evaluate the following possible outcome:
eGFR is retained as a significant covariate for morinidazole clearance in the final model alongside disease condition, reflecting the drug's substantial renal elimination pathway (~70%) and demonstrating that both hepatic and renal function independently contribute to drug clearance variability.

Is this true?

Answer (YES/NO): NO